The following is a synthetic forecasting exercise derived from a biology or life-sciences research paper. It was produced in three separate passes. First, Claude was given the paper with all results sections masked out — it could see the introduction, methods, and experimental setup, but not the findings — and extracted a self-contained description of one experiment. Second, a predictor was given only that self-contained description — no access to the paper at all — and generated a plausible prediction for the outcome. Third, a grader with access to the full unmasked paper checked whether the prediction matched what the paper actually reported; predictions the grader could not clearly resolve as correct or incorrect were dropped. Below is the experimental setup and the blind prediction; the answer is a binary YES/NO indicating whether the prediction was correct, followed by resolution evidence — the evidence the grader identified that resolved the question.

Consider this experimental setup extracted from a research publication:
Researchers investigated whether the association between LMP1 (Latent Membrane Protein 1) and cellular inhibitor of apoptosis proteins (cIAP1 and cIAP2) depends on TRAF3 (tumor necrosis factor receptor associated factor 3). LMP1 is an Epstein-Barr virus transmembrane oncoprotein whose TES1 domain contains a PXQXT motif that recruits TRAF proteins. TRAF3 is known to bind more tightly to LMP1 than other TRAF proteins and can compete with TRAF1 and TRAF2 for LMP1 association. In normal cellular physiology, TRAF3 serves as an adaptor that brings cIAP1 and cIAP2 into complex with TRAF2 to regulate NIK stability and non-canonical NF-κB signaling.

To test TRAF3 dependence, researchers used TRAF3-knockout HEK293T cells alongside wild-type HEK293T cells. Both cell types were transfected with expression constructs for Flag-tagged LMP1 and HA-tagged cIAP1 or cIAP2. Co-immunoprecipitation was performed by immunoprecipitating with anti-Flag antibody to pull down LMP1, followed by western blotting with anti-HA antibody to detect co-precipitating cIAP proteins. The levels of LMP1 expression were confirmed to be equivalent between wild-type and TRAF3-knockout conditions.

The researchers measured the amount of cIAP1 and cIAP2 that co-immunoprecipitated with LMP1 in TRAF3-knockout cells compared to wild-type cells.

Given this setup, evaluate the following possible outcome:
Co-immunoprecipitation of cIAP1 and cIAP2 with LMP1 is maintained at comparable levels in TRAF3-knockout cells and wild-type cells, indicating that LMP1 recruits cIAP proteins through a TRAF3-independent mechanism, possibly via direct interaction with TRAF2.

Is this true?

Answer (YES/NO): NO